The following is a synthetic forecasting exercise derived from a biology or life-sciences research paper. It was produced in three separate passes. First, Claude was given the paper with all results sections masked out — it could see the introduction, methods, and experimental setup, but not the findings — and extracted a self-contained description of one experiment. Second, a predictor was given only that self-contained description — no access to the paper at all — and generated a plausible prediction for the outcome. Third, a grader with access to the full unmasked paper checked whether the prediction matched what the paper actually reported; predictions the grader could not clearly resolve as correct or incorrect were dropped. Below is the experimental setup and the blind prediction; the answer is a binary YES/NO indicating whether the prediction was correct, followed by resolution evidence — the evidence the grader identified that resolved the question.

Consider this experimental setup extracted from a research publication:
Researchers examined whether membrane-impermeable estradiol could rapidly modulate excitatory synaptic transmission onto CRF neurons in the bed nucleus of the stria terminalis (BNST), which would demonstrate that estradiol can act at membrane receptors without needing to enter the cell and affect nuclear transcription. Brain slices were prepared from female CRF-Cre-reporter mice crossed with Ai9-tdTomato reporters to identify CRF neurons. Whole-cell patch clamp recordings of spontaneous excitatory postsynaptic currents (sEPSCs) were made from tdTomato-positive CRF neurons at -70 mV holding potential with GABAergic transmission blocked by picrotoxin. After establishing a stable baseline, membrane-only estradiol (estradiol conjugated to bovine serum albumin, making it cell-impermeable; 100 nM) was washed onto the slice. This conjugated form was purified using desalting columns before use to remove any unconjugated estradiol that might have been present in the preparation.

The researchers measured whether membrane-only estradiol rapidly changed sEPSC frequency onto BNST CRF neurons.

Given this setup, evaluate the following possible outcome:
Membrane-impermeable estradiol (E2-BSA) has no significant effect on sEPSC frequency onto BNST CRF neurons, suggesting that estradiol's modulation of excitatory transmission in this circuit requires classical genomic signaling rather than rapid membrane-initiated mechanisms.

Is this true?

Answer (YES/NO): NO